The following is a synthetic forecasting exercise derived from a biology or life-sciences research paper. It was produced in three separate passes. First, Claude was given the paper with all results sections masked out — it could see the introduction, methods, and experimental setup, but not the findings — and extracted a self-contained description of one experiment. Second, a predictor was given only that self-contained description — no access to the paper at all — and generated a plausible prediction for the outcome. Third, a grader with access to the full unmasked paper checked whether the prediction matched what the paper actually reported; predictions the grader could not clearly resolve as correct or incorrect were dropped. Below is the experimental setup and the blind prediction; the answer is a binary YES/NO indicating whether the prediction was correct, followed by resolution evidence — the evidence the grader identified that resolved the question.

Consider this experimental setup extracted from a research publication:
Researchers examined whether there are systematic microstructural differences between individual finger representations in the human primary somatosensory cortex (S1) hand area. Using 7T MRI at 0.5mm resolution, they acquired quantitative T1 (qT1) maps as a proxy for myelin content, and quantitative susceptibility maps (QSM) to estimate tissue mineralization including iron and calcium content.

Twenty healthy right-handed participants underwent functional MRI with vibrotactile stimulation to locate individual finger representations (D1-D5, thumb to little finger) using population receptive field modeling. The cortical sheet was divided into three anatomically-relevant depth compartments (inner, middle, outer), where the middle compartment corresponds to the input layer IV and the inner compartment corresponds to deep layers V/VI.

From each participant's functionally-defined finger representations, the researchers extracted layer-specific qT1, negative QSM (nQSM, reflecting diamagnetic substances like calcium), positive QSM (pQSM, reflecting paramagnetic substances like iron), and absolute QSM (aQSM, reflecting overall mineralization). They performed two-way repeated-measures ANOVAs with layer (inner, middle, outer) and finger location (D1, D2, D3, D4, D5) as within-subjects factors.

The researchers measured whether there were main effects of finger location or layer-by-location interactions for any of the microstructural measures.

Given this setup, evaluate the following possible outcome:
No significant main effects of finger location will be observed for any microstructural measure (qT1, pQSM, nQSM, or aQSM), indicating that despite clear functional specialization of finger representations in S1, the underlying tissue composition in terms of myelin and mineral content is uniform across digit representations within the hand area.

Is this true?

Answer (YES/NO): YES